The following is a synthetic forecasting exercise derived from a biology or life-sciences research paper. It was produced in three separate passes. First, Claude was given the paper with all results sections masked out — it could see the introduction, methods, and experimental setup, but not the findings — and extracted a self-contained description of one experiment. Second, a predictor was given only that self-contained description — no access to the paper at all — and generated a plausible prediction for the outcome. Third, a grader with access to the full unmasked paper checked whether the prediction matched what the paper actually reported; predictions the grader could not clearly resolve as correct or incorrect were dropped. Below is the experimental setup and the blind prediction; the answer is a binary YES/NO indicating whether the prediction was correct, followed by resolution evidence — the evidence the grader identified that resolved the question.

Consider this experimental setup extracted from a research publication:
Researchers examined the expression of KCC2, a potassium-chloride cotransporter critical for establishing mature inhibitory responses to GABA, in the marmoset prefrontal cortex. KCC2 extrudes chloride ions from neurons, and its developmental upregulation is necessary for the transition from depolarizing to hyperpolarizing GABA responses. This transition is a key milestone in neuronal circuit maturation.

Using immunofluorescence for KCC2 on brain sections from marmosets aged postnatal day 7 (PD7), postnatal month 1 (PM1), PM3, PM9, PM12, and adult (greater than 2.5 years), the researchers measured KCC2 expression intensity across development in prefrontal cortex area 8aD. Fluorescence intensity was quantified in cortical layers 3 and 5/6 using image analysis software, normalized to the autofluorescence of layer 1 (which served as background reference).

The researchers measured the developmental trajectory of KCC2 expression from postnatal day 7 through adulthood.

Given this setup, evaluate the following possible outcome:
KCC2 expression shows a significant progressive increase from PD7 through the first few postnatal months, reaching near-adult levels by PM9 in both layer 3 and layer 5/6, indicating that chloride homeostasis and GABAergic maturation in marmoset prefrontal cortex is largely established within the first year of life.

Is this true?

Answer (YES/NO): NO